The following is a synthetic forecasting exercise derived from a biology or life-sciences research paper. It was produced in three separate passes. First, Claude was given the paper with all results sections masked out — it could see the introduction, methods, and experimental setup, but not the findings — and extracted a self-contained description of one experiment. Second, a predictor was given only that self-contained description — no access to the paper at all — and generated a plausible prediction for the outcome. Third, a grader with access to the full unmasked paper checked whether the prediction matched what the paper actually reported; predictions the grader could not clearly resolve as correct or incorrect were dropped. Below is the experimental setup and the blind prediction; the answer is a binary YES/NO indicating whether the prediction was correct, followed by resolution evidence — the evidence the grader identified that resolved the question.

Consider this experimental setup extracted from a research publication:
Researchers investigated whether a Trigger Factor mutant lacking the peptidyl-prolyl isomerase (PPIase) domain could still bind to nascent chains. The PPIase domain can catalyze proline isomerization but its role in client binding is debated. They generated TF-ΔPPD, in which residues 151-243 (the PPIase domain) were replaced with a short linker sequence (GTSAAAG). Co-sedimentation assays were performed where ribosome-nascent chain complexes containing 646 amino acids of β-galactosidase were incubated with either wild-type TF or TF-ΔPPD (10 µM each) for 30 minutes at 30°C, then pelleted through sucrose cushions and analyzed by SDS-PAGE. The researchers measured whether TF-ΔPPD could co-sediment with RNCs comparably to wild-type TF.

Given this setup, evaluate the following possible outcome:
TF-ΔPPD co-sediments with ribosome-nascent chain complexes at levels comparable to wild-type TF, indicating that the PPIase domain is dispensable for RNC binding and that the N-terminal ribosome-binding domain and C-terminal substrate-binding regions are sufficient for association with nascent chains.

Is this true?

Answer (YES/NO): YES